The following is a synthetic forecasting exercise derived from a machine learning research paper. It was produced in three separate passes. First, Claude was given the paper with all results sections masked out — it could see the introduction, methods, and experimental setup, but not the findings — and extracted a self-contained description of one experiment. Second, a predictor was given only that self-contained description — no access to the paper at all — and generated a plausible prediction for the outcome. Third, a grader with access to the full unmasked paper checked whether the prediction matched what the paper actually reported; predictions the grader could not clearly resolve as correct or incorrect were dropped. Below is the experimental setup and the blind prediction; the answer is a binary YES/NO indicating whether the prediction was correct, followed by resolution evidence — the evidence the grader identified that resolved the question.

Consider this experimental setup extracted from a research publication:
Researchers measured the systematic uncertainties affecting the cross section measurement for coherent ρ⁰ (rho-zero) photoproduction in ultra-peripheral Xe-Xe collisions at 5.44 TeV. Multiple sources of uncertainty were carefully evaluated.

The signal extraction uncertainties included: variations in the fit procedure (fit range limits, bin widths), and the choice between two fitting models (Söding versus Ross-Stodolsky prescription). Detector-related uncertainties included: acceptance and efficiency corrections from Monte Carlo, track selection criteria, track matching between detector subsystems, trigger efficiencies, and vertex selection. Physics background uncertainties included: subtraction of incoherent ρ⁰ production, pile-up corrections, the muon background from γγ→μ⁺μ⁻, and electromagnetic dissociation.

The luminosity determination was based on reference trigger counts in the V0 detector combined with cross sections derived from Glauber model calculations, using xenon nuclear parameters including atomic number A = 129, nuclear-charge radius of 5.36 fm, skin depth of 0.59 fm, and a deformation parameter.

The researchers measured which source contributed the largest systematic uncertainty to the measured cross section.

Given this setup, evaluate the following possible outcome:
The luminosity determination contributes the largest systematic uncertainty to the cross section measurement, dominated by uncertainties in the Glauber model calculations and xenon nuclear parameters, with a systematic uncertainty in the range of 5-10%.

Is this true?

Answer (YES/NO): NO